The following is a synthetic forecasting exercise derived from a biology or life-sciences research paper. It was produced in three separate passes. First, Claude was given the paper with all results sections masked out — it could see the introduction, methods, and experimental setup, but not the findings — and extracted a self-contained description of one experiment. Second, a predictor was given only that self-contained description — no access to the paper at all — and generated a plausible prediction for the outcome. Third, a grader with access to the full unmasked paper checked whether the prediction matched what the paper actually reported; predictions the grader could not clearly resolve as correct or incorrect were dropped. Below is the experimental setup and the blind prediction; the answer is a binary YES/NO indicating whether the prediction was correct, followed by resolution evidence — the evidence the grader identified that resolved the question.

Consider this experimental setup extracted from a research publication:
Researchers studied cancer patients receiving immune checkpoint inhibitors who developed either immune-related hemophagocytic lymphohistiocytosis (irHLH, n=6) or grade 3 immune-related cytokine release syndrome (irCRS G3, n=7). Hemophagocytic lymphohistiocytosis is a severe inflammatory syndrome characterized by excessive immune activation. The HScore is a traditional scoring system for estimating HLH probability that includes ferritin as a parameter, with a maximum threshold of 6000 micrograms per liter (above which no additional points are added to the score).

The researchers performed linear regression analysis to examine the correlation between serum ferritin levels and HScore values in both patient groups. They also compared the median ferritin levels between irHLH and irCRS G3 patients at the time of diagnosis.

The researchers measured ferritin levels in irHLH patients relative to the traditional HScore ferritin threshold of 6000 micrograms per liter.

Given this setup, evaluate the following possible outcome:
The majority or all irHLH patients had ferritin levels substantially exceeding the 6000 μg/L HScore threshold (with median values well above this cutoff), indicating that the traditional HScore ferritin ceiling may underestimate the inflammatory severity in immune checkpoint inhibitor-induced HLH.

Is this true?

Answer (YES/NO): YES